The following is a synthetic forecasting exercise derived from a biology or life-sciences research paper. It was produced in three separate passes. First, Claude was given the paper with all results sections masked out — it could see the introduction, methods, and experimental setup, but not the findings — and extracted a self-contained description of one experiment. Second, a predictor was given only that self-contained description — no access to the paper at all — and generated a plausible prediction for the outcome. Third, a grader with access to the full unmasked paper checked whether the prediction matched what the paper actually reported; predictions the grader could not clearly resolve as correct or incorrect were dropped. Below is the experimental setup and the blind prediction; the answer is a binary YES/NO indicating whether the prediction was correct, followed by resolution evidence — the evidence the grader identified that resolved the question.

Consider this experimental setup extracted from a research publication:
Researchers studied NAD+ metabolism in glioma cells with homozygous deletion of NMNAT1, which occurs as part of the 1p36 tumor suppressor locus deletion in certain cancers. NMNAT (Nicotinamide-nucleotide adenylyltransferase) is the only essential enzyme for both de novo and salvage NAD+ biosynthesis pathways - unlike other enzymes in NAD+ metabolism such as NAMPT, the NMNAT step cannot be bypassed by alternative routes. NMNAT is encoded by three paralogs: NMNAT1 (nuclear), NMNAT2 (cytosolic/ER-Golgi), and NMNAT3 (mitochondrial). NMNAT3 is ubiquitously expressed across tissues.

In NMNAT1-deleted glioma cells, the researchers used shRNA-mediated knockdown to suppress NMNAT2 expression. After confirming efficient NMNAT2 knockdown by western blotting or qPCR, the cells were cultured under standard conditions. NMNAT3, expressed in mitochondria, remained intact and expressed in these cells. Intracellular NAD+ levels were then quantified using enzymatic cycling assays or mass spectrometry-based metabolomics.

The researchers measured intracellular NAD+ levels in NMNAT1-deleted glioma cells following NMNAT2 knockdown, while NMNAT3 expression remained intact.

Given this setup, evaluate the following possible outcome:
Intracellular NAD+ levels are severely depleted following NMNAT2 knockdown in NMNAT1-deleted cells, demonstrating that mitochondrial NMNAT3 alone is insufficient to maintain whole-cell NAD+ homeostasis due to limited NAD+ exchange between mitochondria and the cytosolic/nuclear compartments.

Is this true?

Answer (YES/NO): YES